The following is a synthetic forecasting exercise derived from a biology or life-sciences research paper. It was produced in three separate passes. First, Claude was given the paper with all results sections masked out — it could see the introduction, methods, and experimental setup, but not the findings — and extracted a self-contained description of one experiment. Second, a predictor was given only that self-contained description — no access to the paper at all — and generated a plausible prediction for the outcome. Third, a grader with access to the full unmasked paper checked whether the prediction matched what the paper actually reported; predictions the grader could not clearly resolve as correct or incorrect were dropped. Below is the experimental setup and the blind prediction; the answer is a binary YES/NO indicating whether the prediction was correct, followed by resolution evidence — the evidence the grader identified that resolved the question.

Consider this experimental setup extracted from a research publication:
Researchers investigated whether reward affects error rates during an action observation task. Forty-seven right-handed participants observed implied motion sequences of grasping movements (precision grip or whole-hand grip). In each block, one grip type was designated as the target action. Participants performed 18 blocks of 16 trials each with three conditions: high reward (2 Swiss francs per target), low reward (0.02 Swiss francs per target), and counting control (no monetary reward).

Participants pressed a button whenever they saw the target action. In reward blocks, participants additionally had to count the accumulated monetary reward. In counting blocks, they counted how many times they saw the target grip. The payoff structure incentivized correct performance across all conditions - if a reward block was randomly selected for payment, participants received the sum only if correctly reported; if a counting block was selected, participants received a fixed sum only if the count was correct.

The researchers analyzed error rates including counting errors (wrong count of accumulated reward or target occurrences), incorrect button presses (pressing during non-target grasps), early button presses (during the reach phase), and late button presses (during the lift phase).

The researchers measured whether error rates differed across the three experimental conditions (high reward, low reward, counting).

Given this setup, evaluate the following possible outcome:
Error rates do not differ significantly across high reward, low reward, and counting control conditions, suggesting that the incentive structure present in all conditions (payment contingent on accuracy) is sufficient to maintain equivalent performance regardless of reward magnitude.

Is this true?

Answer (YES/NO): YES